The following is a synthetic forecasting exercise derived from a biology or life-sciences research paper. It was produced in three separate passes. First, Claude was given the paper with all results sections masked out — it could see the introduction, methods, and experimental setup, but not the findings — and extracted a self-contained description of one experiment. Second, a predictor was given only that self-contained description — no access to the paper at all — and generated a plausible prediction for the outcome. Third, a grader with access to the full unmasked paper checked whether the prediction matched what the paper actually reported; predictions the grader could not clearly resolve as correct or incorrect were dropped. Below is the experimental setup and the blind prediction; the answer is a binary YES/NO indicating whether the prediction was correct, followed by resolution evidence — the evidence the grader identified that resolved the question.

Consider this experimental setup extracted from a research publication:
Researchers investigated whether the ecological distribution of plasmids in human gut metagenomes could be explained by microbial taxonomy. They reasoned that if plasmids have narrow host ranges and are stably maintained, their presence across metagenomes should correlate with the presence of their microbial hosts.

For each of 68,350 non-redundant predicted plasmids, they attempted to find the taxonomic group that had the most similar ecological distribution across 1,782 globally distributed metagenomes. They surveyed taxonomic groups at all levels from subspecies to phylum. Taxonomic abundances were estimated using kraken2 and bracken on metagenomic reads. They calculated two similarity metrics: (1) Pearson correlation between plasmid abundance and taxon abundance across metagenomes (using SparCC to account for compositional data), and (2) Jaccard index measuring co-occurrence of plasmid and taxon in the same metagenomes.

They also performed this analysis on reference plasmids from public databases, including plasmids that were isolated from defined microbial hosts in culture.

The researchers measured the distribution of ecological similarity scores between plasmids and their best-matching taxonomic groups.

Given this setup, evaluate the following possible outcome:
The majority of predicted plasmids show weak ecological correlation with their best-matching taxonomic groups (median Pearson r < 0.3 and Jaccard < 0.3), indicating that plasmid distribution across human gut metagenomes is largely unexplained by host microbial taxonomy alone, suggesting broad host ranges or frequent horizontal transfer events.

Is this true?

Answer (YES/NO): YES